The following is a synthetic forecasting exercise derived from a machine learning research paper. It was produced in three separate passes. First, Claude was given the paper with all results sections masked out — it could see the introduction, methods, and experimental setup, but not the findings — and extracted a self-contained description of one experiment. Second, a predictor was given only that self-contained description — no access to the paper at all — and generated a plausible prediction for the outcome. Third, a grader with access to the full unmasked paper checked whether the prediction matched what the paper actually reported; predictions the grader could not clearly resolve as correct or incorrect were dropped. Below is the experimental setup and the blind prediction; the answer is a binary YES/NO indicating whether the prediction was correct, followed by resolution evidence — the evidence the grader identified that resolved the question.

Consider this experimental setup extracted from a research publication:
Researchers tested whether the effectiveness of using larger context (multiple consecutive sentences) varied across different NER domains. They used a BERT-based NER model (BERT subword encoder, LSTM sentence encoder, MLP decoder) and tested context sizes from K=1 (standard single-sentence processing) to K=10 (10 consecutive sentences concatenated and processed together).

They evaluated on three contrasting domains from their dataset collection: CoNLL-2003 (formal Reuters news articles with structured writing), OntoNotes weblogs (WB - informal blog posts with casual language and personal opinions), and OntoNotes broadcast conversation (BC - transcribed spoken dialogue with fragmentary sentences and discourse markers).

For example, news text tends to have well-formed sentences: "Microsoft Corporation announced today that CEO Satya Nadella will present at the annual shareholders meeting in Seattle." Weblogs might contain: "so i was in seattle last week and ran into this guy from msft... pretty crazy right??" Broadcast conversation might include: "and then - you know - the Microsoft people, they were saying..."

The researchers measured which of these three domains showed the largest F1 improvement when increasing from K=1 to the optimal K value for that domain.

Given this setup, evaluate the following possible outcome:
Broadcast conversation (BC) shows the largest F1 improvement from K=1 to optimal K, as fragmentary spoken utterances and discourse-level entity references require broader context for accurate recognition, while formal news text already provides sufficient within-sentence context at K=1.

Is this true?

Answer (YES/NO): NO